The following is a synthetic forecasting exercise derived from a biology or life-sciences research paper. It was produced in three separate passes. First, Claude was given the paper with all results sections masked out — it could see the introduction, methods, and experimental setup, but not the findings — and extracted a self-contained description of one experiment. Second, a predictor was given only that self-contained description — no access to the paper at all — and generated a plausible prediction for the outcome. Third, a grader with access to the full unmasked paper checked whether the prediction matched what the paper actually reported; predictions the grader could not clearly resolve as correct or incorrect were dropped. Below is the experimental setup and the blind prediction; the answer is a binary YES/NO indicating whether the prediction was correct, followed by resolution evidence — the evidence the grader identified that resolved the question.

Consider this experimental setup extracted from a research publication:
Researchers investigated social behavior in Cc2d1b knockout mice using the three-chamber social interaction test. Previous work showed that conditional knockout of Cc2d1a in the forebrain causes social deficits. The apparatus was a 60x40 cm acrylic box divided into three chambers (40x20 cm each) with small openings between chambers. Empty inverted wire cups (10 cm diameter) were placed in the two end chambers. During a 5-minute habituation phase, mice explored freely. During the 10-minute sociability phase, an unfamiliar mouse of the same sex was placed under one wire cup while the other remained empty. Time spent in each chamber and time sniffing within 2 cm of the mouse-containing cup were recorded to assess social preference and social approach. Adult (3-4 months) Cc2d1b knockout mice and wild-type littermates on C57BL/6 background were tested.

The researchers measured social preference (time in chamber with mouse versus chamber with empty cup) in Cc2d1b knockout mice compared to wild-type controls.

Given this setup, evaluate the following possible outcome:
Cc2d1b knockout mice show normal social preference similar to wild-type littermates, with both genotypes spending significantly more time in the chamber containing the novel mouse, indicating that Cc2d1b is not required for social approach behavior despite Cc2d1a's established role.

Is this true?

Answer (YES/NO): NO